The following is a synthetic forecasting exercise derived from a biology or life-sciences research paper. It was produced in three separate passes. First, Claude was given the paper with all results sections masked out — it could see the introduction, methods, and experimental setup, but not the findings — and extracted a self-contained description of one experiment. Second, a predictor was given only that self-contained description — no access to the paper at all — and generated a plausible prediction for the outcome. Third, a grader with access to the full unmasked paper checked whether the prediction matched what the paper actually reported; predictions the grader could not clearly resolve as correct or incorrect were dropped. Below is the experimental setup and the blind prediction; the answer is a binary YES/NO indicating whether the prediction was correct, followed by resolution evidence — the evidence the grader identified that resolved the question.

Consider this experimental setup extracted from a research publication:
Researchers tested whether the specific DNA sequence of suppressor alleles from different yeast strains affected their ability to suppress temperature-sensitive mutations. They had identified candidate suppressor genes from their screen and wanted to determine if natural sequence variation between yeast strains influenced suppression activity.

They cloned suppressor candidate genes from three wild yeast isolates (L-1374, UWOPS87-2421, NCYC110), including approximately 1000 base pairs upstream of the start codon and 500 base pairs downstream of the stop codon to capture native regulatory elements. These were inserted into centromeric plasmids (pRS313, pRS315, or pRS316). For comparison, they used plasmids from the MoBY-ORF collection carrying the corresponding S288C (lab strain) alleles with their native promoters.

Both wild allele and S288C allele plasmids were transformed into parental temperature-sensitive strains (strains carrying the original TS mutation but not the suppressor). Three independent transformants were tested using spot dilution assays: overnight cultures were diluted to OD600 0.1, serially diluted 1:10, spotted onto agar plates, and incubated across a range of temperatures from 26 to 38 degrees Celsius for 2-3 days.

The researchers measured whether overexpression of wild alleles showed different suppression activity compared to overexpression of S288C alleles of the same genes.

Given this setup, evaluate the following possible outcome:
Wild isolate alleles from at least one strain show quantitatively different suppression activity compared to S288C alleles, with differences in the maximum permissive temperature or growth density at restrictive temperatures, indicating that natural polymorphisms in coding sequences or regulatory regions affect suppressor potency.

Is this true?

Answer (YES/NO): YES